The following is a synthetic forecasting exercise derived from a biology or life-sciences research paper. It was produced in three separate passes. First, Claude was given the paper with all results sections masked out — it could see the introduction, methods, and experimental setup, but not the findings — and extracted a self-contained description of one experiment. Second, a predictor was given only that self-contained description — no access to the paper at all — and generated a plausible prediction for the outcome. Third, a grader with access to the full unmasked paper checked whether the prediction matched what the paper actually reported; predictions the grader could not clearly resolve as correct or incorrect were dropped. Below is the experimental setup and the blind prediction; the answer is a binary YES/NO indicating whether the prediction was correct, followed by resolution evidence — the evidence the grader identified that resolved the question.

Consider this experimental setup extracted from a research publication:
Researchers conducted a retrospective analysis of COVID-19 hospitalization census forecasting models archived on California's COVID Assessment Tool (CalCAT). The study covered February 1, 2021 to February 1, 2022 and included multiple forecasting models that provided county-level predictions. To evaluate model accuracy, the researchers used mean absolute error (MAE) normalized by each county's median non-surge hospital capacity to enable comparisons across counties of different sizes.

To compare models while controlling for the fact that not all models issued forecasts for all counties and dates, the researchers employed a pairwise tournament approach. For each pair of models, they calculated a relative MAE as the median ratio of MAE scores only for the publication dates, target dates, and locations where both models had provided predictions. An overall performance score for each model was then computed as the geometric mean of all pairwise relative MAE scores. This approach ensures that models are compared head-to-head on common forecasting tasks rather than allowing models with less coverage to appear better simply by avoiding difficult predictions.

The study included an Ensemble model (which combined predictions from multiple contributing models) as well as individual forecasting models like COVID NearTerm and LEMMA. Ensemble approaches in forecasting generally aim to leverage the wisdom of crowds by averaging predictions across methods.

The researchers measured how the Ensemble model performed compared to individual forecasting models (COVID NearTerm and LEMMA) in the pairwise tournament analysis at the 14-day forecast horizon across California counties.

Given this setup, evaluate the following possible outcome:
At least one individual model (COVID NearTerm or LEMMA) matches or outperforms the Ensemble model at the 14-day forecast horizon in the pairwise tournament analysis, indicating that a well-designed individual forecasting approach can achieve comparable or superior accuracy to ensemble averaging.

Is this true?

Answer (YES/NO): YES